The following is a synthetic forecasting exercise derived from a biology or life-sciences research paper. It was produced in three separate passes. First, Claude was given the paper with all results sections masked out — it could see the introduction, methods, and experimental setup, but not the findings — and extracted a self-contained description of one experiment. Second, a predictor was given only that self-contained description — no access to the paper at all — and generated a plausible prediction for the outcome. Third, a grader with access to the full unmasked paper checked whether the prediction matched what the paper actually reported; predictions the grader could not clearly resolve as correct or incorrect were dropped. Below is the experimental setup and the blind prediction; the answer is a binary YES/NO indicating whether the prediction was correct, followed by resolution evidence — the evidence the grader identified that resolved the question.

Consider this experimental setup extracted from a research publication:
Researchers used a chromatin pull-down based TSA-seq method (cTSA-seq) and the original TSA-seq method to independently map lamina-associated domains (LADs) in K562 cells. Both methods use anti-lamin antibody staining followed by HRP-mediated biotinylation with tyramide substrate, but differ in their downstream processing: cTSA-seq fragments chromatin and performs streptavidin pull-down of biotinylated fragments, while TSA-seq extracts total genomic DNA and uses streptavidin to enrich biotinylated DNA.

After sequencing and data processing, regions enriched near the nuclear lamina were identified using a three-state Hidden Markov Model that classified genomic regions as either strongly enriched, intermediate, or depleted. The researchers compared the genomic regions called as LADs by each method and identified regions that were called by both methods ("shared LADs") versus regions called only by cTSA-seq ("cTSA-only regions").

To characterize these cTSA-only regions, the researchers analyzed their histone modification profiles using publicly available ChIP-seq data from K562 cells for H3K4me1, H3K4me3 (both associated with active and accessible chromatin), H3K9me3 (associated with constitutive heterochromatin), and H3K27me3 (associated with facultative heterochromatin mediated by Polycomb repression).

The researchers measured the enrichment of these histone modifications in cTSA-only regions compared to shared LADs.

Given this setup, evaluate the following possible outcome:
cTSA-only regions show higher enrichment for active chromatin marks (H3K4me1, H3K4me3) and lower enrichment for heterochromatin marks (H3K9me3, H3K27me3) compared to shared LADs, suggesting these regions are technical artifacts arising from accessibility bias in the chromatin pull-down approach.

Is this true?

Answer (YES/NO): NO